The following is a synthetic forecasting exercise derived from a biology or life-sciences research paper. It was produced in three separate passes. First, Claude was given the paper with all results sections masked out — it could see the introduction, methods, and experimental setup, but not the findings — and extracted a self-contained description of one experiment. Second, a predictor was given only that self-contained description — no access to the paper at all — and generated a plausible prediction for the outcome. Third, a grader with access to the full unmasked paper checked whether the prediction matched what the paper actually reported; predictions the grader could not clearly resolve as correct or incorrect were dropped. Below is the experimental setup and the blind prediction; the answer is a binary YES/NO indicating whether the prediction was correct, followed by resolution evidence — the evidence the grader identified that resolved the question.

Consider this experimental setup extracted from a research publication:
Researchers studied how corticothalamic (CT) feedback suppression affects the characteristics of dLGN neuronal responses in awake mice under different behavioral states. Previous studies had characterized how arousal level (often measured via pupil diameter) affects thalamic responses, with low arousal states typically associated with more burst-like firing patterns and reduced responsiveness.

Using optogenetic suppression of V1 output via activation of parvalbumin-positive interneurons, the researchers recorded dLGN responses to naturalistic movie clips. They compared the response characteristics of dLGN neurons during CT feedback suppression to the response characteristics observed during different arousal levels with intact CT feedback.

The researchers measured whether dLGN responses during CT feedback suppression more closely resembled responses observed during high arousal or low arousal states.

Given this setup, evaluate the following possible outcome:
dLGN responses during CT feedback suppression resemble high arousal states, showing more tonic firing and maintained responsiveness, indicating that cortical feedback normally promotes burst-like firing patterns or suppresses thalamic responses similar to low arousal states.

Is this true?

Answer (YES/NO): NO